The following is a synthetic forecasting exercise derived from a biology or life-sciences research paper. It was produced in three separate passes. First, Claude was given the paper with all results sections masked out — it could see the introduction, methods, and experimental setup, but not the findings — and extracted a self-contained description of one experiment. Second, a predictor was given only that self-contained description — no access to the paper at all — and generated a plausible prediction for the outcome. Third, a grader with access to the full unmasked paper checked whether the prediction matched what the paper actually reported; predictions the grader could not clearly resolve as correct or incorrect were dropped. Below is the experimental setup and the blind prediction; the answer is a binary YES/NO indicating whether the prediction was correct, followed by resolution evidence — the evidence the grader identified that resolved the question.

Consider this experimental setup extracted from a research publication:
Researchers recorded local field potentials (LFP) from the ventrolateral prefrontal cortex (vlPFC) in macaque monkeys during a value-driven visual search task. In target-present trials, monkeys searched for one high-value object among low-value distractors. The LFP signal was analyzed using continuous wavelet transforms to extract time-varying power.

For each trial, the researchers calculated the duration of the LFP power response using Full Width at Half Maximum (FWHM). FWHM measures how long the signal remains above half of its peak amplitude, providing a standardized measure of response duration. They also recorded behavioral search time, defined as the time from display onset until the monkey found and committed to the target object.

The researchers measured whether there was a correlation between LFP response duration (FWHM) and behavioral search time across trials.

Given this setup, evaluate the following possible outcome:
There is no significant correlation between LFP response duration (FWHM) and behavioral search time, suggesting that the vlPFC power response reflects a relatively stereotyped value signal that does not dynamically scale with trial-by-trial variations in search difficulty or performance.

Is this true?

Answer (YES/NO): NO